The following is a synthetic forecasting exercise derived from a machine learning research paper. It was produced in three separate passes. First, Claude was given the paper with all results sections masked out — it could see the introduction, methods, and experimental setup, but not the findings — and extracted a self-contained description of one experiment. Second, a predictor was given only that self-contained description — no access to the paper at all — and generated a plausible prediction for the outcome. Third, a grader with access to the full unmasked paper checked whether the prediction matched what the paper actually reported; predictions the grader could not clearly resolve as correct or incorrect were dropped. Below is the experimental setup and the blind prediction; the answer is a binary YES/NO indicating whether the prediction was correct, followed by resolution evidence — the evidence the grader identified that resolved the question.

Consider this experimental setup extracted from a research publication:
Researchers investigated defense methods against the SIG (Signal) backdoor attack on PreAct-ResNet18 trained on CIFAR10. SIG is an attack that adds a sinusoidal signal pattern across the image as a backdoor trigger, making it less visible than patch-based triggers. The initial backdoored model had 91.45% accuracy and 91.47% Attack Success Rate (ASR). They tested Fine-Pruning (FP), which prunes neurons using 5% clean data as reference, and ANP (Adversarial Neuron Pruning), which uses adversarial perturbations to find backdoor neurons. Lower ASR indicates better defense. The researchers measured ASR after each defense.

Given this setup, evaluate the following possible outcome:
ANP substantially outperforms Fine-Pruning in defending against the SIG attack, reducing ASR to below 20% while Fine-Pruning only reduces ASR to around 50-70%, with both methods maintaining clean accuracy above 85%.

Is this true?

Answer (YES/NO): NO